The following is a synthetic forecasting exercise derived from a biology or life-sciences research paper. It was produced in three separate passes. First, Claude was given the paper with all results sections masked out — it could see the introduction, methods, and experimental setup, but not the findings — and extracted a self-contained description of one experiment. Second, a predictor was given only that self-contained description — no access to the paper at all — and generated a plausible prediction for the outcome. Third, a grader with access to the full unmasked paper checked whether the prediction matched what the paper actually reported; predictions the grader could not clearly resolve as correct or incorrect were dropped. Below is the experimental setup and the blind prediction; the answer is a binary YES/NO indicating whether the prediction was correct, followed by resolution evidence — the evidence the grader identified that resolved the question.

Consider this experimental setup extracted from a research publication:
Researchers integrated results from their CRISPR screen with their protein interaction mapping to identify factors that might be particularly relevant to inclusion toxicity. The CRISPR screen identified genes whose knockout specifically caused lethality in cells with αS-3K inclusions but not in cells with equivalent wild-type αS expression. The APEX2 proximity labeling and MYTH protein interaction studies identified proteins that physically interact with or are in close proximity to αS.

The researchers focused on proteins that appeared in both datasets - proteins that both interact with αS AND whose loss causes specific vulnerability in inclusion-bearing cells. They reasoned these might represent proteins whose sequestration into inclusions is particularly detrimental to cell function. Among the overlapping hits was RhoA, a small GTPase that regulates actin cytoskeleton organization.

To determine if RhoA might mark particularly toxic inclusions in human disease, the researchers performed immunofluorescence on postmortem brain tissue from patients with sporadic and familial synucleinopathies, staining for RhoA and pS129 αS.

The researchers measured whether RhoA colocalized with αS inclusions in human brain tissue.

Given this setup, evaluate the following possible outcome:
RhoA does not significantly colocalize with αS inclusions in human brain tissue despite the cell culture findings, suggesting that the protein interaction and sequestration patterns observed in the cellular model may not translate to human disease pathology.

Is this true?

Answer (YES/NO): NO